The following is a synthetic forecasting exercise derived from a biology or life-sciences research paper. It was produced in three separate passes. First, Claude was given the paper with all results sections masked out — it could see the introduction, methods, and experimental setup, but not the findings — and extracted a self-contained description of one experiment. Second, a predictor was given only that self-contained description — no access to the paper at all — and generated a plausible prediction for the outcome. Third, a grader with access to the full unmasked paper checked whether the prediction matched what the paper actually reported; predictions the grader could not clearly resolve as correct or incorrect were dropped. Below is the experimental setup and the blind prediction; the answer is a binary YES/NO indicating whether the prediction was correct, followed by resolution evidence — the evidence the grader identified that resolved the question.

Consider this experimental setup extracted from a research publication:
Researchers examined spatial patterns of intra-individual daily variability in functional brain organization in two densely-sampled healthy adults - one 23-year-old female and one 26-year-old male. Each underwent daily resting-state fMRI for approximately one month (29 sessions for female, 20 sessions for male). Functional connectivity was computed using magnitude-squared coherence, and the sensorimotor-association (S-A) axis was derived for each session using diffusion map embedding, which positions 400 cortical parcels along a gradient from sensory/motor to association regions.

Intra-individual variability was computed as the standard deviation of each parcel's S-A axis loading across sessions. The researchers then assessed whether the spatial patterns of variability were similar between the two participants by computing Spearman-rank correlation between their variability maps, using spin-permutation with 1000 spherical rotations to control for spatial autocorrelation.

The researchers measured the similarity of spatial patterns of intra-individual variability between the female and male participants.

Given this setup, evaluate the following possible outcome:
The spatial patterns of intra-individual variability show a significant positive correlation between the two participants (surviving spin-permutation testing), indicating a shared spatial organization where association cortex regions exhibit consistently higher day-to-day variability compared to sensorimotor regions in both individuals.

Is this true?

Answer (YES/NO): NO